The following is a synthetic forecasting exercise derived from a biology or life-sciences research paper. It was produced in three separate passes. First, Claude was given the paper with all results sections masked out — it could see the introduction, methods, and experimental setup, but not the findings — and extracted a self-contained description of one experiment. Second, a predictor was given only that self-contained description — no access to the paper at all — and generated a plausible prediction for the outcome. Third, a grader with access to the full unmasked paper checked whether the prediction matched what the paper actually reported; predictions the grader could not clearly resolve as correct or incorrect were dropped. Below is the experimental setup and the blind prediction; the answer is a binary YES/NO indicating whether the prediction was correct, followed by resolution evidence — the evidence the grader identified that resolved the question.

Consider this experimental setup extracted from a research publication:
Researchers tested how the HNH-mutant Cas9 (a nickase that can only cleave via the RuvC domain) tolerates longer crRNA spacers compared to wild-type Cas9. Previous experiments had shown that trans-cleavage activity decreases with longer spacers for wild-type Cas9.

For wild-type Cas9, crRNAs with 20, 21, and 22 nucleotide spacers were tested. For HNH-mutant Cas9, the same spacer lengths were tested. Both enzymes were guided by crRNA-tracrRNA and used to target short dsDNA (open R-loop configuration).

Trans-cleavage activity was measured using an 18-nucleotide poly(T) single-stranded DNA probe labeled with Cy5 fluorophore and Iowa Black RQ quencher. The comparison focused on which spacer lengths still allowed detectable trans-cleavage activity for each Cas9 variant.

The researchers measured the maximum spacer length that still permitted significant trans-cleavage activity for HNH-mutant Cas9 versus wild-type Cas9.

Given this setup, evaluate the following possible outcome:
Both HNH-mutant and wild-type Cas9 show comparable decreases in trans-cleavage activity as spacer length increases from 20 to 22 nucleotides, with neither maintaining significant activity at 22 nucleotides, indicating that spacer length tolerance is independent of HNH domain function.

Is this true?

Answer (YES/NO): NO